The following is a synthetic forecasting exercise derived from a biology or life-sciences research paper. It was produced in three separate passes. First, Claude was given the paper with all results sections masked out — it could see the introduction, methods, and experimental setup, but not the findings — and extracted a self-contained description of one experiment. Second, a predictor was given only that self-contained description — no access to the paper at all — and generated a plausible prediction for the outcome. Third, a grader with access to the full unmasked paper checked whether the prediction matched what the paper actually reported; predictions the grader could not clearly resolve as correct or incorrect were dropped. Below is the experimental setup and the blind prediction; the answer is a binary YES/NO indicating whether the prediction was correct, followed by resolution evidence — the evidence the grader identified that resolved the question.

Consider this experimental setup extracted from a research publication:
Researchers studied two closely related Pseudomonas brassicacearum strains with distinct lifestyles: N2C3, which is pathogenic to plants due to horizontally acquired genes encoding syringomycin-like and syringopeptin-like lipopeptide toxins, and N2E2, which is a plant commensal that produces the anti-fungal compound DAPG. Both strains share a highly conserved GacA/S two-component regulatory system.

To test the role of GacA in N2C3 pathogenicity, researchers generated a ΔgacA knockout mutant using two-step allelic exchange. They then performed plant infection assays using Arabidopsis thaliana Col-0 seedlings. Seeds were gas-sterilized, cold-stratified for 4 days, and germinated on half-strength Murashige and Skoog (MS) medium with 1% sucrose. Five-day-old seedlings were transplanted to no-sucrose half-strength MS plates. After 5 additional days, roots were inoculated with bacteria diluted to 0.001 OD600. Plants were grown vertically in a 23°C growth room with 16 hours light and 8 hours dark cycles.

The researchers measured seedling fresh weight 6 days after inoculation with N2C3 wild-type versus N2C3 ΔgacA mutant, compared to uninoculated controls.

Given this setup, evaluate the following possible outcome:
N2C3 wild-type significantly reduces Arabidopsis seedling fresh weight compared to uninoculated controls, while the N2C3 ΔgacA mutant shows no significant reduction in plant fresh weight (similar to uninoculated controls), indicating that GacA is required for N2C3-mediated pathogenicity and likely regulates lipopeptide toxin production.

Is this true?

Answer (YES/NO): YES